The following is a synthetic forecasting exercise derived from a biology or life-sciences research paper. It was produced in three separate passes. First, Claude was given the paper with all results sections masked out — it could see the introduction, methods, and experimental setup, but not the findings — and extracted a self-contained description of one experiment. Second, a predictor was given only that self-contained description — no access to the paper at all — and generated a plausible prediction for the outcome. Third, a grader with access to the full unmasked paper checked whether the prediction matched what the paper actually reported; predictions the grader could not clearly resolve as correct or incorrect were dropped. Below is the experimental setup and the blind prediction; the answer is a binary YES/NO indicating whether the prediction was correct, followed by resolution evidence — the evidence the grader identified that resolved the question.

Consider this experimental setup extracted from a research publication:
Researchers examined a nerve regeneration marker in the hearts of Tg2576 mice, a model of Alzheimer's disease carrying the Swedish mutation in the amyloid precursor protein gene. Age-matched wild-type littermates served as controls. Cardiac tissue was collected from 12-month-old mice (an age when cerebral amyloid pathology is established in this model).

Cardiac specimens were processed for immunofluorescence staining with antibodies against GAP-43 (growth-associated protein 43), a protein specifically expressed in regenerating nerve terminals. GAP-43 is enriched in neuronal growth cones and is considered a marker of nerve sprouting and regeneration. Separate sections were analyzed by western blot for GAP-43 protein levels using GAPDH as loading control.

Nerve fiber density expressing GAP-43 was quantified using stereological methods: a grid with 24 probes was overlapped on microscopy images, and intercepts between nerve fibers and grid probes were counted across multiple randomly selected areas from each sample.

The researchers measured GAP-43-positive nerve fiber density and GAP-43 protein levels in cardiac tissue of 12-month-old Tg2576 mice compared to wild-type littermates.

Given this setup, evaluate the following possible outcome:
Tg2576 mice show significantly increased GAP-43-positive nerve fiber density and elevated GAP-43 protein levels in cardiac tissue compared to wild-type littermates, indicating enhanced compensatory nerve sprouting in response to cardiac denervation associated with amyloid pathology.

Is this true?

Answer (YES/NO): NO